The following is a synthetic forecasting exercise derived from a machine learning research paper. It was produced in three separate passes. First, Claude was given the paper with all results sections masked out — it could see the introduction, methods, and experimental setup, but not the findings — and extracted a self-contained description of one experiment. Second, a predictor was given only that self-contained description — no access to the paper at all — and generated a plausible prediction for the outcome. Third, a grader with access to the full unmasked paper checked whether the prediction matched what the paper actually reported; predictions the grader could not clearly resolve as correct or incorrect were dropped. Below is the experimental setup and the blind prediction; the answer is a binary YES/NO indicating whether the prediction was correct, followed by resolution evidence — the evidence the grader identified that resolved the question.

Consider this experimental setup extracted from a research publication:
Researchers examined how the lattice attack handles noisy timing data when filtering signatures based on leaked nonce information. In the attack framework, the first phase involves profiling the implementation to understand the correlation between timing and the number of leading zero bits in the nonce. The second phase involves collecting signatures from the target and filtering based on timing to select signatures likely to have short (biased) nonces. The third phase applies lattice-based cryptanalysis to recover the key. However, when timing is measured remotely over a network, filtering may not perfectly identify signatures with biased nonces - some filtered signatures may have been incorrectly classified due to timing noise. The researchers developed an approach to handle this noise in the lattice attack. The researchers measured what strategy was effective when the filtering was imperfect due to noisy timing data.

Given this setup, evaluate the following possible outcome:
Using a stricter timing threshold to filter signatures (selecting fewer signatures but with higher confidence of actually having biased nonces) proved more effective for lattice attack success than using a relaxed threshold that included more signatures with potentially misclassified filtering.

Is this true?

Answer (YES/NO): NO